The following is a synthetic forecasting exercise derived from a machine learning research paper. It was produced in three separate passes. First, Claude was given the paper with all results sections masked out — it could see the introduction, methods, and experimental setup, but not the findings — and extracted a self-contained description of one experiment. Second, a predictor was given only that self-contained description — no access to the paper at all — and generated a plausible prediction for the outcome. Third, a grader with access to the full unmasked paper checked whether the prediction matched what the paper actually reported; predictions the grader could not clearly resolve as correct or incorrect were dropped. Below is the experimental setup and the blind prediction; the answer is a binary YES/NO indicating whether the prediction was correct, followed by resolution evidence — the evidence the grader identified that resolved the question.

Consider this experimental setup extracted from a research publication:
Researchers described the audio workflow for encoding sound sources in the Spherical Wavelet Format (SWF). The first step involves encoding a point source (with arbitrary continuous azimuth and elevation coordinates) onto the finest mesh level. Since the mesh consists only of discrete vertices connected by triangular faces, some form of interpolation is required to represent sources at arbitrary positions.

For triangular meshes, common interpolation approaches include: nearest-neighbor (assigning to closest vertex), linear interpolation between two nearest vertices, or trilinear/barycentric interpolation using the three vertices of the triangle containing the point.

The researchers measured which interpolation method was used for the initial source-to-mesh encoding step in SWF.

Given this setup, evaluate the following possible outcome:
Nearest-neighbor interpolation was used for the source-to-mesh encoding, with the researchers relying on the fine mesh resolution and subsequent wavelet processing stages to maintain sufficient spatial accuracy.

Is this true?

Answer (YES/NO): NO